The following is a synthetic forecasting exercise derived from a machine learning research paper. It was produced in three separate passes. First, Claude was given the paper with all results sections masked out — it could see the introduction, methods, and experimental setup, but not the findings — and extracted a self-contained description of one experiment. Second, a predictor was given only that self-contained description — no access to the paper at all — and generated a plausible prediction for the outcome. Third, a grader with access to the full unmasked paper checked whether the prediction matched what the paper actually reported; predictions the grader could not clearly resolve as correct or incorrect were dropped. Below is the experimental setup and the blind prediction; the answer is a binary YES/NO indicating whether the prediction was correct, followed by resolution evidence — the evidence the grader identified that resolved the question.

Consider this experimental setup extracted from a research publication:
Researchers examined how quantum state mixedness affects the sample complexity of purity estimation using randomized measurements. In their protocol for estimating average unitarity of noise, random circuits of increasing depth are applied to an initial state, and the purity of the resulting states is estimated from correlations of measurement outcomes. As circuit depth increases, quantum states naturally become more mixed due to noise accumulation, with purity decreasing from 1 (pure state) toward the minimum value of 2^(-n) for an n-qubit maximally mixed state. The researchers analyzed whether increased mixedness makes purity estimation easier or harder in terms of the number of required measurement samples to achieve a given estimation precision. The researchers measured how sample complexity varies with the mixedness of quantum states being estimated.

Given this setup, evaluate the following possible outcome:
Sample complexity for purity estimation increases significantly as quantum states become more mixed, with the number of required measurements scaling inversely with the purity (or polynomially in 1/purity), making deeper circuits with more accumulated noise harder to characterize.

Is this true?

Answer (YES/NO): NO